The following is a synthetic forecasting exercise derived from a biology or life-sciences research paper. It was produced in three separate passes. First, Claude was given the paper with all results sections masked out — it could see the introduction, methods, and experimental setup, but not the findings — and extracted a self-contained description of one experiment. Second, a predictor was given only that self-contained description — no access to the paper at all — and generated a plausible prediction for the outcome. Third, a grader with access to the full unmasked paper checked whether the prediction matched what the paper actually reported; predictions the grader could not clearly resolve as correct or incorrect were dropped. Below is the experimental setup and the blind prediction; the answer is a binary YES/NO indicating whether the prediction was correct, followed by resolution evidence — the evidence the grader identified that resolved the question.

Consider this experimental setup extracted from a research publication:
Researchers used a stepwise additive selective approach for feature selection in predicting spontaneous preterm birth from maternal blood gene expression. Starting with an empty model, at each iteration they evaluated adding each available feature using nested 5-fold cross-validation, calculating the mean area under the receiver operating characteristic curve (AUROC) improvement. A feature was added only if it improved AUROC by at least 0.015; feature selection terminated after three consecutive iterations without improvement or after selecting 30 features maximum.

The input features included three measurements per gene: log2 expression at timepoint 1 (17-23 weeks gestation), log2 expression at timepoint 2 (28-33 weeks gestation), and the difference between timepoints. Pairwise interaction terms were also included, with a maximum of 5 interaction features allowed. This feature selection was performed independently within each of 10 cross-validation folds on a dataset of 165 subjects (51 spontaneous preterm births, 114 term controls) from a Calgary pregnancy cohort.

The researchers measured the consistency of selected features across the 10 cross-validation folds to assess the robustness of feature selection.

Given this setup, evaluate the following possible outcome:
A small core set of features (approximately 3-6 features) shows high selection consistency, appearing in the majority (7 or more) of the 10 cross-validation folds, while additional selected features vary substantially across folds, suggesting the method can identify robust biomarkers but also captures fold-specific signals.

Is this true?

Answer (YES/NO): NO